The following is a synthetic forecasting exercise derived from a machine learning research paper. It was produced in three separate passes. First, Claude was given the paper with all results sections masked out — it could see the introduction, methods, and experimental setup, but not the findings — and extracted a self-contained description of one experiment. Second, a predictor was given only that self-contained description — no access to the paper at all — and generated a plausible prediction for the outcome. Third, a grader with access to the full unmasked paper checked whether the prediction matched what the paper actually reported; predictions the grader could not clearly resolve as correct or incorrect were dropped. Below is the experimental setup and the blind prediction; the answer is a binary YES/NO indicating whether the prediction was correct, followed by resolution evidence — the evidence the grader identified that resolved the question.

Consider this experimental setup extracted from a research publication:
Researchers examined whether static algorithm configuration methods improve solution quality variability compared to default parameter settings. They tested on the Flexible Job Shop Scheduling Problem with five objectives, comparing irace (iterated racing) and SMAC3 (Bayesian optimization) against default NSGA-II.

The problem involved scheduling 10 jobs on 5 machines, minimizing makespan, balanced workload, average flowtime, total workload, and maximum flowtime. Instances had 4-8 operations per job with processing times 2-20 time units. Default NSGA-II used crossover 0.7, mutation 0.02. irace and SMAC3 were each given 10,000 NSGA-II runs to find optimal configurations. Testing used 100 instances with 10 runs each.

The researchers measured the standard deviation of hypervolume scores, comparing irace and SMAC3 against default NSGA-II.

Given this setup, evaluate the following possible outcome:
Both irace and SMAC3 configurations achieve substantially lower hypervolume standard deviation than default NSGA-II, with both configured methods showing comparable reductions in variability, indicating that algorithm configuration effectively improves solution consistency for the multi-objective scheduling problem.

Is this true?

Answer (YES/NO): NO